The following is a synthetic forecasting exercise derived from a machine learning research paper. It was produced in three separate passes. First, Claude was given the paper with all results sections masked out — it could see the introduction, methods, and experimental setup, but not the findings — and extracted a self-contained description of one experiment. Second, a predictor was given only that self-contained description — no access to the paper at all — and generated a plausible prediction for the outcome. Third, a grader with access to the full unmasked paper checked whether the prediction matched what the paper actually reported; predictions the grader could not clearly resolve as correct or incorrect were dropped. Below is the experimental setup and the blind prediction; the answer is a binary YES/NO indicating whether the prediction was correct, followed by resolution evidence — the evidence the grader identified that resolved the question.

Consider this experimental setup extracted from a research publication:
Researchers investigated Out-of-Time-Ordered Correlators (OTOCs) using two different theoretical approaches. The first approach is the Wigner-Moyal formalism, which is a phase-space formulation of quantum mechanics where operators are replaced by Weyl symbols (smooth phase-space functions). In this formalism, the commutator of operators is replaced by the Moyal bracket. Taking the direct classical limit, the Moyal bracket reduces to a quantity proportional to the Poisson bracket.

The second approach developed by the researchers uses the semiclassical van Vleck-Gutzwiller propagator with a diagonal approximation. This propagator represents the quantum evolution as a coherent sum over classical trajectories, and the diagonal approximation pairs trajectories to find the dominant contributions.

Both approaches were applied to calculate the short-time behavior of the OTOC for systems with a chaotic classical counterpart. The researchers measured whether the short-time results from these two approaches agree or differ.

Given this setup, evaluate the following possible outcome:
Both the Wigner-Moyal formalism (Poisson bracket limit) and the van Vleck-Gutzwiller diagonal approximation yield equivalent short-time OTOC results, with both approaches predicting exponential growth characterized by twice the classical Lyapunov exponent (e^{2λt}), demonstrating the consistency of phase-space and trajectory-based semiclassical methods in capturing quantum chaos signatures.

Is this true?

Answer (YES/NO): YES